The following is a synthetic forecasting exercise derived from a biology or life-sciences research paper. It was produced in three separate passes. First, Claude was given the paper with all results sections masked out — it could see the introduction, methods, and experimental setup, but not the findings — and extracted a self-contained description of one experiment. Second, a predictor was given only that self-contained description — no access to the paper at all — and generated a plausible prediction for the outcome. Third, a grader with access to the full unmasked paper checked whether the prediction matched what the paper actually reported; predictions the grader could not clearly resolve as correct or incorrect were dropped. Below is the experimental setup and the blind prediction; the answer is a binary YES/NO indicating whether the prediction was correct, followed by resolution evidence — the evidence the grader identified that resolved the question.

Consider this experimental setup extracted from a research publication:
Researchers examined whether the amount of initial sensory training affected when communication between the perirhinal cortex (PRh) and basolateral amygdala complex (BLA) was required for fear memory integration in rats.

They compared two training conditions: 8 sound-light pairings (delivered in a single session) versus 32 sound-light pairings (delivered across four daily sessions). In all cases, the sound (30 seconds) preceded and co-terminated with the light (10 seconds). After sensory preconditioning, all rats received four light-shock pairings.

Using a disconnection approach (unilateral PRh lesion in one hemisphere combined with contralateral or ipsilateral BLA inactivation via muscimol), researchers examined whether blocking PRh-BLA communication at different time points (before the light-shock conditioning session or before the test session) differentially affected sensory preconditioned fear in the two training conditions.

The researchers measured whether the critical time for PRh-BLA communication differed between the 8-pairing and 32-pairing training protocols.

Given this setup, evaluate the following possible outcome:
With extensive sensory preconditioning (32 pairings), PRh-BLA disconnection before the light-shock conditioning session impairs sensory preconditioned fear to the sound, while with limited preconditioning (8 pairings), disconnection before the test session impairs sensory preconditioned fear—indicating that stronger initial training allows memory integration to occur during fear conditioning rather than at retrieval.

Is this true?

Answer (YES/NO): NO